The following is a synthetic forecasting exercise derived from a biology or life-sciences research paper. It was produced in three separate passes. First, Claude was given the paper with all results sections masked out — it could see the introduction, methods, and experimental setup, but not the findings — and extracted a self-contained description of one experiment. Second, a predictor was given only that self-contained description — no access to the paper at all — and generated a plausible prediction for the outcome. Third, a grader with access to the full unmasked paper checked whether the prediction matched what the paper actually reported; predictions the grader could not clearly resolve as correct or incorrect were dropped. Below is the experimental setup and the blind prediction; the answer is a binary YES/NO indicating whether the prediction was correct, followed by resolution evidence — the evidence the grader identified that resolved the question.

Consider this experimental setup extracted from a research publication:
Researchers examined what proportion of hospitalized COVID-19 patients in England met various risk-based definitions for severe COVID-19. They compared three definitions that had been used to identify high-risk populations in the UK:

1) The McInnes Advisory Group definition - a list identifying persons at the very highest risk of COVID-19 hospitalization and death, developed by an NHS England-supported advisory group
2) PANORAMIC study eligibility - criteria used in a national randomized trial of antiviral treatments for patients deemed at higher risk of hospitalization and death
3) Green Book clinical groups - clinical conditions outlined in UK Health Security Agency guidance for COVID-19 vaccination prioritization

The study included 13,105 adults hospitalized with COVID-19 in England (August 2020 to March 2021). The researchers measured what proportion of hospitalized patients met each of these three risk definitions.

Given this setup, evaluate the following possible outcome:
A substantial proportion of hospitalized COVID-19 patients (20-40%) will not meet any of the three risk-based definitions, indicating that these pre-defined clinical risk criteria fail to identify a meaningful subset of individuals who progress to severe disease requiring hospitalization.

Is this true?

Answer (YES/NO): NO